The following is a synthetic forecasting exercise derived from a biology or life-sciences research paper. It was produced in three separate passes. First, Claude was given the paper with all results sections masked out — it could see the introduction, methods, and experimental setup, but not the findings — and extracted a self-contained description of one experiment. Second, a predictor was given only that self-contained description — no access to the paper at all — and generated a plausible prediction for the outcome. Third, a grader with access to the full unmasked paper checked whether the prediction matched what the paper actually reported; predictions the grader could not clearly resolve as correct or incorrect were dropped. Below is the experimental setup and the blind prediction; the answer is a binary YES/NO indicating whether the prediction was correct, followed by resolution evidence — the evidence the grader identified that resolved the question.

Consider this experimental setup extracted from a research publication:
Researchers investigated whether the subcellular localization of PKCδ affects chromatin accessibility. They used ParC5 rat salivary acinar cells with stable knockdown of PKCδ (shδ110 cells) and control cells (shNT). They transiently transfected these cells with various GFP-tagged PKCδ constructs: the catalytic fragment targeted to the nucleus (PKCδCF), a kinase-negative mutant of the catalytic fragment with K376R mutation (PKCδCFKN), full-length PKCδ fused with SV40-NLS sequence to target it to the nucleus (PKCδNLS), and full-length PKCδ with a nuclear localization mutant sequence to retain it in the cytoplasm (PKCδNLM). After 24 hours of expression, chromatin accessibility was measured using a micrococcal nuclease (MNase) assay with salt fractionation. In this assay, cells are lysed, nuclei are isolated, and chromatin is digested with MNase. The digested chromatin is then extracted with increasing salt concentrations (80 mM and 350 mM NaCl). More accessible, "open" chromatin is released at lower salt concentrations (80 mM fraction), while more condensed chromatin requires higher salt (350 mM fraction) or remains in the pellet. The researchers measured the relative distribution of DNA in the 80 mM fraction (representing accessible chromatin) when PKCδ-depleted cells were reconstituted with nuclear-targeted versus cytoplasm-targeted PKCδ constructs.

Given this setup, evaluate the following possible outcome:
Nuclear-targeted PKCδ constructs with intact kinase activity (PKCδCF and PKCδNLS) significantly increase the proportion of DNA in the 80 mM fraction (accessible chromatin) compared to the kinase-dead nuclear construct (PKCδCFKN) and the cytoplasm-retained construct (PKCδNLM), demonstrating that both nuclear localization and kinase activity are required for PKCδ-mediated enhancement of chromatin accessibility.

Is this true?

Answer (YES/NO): NO